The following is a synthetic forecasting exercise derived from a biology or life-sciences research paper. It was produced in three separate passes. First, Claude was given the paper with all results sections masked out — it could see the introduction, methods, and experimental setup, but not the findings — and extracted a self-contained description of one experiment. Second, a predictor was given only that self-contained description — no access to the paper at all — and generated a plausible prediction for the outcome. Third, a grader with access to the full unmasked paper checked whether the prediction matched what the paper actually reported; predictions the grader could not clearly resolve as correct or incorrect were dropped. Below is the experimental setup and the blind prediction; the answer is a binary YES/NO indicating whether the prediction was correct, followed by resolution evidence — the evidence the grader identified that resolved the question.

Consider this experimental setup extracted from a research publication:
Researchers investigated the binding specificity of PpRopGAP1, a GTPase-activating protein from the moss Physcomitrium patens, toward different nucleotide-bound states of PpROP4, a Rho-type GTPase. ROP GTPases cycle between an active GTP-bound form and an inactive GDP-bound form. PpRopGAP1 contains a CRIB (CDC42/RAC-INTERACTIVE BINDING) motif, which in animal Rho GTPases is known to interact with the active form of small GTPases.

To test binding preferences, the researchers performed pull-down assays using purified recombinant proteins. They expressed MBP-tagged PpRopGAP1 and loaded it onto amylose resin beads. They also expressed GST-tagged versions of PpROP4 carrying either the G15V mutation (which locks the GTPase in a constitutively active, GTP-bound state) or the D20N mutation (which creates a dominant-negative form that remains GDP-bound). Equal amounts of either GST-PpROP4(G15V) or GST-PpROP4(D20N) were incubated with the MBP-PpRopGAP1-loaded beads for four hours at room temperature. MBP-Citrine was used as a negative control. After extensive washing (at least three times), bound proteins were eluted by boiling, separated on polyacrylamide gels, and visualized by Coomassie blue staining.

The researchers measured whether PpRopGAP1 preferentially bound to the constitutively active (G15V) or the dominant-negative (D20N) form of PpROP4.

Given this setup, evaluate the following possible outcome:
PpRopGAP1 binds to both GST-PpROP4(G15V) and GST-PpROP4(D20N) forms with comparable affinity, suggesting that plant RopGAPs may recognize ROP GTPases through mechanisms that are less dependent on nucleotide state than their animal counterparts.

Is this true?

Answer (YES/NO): NO